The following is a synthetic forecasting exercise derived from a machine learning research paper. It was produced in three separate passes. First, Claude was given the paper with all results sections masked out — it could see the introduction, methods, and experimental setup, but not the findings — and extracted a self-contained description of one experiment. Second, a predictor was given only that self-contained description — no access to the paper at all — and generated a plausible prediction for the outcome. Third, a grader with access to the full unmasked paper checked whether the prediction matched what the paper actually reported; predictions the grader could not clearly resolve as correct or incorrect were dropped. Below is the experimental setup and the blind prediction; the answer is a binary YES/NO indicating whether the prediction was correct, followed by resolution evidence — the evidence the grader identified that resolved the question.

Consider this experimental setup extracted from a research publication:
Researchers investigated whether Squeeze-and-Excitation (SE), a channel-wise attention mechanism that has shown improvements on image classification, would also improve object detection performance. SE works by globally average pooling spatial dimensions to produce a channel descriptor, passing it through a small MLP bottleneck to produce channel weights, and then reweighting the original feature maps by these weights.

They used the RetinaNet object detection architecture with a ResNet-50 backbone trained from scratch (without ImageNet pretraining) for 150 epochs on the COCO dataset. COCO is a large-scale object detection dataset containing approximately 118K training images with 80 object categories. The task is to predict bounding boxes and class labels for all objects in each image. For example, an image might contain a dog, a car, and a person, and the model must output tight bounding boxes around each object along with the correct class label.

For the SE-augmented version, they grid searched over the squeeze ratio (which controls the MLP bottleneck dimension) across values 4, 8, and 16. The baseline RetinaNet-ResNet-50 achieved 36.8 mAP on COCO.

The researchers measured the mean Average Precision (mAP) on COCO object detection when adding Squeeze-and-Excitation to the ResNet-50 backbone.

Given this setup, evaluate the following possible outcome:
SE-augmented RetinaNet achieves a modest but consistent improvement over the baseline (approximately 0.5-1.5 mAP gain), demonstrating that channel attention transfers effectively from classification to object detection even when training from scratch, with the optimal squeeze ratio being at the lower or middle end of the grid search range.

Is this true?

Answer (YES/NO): NO